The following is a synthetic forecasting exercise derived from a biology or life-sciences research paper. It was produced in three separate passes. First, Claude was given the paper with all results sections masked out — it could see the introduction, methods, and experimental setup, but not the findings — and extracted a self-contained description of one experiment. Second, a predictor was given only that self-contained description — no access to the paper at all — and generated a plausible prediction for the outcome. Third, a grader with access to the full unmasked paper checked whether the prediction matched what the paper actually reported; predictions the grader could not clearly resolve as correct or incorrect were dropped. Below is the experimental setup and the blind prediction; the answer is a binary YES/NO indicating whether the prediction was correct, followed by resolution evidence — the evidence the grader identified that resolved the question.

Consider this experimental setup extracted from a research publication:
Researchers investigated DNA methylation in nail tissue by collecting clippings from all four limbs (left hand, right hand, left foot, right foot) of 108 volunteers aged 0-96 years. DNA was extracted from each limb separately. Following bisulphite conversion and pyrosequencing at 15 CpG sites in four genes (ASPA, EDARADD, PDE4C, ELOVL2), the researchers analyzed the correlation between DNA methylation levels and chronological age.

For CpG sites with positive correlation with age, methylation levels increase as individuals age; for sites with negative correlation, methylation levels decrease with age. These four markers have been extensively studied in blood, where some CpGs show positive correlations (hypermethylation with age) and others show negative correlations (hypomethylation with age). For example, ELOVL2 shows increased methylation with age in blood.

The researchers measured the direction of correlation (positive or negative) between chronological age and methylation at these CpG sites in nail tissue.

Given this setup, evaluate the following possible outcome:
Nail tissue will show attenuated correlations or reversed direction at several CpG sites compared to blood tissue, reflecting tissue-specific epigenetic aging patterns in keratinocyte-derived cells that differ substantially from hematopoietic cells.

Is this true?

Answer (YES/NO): NO